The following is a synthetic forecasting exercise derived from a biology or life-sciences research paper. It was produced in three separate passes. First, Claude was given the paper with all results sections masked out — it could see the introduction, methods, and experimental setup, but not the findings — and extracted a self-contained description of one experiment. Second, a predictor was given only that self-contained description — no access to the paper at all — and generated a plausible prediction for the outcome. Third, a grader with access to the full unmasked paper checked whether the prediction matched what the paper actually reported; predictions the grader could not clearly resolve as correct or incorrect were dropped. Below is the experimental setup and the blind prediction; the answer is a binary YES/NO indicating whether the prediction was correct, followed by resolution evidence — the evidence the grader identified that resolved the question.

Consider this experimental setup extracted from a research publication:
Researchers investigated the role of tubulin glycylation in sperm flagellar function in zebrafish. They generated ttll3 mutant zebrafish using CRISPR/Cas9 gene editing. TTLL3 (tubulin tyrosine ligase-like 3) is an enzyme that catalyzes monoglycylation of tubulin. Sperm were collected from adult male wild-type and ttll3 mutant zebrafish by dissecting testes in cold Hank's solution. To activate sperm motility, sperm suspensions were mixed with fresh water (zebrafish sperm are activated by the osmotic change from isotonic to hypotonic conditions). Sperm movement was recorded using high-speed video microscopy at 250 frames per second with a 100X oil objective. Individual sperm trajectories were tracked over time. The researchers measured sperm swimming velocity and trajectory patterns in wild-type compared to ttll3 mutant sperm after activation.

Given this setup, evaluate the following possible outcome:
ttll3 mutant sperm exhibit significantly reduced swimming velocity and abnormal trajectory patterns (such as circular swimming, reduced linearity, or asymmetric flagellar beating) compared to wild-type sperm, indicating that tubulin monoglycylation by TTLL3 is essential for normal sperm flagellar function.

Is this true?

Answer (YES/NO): NO